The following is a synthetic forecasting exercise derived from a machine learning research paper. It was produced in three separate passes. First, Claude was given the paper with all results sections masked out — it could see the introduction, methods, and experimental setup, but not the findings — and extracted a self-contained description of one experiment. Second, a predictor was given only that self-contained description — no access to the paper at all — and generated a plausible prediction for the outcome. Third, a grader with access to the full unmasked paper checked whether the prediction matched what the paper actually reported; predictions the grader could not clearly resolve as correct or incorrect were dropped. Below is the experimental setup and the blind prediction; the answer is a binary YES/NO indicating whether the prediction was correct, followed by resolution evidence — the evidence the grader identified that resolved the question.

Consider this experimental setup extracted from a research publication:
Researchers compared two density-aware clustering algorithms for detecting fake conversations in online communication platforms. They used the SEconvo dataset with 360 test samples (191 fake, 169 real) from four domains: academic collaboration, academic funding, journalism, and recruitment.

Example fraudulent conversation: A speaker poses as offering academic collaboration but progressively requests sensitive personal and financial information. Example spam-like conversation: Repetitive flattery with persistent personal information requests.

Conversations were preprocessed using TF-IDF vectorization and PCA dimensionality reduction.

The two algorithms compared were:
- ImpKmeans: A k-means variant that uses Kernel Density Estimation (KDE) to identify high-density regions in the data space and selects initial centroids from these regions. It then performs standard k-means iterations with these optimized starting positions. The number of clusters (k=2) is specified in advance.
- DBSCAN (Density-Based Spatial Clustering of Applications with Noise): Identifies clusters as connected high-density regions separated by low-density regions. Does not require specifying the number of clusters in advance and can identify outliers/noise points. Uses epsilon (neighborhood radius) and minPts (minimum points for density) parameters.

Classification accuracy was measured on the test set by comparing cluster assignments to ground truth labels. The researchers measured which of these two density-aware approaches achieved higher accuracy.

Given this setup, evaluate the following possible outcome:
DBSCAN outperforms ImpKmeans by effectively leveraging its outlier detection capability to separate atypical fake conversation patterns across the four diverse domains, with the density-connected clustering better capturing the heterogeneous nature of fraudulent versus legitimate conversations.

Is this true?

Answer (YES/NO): NO